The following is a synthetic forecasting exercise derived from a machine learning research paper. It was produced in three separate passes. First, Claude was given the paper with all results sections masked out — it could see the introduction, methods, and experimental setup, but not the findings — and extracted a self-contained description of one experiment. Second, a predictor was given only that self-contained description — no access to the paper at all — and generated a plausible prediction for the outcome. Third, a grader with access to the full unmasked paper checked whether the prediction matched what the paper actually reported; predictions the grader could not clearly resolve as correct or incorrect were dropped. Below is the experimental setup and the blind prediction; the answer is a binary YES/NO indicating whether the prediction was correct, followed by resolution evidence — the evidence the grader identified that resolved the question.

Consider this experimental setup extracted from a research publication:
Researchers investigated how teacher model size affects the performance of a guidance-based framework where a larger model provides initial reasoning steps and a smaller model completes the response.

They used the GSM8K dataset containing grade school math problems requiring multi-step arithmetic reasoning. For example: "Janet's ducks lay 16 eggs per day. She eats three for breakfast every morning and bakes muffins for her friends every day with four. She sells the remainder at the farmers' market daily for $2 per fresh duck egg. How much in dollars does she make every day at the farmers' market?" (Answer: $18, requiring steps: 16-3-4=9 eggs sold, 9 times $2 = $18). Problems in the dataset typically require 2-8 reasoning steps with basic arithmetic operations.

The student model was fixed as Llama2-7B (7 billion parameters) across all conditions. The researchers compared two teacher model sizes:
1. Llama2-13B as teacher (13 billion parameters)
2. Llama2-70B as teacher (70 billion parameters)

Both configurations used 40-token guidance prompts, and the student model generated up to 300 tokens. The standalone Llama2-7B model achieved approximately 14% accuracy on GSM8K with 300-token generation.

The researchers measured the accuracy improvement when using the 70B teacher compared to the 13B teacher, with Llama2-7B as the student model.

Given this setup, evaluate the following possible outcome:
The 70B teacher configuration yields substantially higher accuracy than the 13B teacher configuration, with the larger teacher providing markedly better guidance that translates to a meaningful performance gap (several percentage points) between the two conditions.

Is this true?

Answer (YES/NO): YES